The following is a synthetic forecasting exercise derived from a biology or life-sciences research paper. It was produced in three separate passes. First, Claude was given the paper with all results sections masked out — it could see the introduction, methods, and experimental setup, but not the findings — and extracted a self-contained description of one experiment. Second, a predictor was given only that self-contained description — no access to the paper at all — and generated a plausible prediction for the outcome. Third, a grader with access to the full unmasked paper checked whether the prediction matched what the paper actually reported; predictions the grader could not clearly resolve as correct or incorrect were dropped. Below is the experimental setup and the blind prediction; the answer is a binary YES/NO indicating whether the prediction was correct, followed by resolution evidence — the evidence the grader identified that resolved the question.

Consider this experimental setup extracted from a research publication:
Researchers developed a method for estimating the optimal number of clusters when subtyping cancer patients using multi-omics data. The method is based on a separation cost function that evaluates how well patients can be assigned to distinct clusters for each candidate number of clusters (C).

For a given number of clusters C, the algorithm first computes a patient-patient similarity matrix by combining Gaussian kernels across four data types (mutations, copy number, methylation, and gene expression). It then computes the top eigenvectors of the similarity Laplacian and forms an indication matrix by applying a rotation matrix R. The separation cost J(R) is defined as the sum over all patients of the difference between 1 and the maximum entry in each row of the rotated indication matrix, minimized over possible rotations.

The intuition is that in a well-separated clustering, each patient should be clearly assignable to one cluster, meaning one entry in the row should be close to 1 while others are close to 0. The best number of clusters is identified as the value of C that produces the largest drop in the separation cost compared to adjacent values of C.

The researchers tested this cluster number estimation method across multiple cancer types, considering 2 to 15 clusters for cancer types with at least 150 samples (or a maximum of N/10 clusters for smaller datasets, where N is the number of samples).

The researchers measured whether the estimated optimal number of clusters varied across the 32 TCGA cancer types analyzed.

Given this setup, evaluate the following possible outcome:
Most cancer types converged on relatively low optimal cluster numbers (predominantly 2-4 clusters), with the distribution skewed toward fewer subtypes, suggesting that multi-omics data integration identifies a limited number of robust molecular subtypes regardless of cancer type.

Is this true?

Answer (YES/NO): NO